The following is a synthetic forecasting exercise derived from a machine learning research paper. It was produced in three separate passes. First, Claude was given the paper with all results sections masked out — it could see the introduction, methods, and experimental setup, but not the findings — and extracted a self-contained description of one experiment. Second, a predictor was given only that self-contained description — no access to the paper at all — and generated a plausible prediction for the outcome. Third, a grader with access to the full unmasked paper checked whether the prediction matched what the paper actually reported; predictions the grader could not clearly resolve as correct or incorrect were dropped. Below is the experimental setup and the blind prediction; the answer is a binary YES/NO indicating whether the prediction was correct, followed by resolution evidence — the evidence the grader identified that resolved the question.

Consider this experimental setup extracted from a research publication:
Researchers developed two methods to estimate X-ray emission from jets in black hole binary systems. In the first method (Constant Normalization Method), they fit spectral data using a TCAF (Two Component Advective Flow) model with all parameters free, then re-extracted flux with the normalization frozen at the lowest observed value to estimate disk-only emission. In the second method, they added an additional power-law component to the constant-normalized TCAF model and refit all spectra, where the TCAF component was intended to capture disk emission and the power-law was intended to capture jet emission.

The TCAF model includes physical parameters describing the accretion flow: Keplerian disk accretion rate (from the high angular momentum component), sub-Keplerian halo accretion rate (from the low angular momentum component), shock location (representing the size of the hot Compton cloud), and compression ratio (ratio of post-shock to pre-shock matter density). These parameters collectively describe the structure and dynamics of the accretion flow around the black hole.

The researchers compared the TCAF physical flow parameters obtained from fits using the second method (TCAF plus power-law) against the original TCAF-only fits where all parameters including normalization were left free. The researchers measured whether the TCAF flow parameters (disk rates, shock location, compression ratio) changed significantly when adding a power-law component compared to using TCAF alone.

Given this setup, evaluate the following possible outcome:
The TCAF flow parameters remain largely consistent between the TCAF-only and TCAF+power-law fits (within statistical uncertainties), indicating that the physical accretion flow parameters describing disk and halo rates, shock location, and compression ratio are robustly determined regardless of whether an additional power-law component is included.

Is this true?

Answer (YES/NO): YES